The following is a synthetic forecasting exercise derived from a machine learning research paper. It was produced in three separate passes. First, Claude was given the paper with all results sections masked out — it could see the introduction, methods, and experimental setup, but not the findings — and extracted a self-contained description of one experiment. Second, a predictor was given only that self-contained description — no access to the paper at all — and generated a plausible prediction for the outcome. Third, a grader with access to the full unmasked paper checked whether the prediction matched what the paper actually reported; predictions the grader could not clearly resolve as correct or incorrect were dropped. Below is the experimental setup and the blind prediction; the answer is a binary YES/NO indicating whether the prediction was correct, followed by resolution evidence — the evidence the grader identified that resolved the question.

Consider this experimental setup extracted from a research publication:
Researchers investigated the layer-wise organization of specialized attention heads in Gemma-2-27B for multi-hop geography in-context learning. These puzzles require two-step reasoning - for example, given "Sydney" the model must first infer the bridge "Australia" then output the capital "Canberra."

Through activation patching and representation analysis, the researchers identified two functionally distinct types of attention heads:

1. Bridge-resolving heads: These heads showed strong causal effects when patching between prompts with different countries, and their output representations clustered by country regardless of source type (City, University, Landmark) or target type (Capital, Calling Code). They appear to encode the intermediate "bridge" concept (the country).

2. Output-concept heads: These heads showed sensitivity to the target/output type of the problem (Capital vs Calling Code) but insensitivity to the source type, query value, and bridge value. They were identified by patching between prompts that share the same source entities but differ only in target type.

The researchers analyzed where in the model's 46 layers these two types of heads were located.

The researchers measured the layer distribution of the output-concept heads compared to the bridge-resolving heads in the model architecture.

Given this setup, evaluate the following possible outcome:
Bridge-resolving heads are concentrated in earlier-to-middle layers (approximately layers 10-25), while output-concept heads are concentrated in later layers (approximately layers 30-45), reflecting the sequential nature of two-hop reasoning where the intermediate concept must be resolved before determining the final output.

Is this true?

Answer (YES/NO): NO